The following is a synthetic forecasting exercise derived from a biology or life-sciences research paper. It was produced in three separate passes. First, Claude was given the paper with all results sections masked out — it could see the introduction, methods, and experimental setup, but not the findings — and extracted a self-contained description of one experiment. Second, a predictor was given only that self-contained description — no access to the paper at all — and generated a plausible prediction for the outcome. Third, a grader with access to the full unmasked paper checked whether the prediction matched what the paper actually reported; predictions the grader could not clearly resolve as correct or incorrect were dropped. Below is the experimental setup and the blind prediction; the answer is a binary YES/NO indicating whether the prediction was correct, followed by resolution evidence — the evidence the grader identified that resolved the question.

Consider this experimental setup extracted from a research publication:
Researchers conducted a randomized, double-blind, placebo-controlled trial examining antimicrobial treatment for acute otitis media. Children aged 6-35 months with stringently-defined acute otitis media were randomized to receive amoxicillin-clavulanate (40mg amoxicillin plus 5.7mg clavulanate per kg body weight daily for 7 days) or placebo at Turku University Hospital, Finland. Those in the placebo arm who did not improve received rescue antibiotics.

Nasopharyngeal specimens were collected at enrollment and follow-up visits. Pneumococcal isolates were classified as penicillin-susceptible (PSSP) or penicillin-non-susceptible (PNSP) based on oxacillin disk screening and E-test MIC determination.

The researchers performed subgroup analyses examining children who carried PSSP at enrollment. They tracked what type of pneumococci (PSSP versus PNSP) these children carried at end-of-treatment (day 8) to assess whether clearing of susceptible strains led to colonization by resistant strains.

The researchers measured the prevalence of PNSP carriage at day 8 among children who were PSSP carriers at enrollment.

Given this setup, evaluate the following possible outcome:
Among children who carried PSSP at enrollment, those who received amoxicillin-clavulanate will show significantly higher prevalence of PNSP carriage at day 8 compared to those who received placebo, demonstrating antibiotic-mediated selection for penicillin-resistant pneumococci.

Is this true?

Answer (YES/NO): NO